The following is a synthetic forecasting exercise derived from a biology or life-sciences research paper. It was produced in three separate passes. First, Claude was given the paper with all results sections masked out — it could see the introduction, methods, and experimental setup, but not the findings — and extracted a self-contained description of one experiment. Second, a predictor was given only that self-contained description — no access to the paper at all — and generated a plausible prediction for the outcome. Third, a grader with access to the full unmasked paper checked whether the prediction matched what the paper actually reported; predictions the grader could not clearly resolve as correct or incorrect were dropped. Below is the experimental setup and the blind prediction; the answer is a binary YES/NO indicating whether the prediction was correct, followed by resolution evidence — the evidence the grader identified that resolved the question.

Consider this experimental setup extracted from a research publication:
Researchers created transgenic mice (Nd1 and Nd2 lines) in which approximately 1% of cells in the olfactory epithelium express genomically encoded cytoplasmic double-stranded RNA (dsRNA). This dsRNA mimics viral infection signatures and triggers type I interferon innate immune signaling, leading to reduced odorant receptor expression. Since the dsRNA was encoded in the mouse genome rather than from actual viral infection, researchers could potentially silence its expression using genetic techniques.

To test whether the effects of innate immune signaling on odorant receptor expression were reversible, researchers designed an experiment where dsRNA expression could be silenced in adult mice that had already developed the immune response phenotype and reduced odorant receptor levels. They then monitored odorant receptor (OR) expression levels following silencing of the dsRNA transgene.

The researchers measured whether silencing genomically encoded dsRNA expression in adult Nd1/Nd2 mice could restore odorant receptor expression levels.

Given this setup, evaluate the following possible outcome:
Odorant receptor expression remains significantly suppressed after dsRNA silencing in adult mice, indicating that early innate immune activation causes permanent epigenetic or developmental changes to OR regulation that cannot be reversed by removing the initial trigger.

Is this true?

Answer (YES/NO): NO